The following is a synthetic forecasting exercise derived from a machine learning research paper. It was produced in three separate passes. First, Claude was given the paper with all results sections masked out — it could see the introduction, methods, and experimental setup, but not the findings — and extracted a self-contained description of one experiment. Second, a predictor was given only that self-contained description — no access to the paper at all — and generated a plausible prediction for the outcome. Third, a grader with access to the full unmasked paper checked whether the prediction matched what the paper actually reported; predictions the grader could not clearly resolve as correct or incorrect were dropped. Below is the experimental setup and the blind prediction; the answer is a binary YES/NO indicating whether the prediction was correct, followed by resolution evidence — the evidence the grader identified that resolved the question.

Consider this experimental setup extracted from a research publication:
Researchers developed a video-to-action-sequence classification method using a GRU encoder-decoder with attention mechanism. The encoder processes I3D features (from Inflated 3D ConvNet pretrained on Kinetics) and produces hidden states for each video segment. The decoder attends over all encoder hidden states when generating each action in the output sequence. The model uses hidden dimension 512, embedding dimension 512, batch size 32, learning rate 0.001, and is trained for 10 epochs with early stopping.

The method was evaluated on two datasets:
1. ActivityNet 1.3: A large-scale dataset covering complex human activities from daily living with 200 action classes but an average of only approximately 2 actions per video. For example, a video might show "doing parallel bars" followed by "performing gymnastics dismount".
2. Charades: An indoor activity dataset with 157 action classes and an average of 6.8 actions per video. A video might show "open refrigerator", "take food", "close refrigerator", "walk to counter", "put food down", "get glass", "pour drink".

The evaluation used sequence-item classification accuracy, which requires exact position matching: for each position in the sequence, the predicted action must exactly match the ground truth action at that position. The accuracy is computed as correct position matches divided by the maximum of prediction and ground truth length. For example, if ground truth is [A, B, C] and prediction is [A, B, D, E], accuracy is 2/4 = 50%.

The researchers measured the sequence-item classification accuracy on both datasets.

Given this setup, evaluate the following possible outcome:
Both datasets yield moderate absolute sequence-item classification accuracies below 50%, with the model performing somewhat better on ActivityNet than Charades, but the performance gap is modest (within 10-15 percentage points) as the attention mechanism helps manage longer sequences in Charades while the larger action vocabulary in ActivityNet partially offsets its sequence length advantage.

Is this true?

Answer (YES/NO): NO